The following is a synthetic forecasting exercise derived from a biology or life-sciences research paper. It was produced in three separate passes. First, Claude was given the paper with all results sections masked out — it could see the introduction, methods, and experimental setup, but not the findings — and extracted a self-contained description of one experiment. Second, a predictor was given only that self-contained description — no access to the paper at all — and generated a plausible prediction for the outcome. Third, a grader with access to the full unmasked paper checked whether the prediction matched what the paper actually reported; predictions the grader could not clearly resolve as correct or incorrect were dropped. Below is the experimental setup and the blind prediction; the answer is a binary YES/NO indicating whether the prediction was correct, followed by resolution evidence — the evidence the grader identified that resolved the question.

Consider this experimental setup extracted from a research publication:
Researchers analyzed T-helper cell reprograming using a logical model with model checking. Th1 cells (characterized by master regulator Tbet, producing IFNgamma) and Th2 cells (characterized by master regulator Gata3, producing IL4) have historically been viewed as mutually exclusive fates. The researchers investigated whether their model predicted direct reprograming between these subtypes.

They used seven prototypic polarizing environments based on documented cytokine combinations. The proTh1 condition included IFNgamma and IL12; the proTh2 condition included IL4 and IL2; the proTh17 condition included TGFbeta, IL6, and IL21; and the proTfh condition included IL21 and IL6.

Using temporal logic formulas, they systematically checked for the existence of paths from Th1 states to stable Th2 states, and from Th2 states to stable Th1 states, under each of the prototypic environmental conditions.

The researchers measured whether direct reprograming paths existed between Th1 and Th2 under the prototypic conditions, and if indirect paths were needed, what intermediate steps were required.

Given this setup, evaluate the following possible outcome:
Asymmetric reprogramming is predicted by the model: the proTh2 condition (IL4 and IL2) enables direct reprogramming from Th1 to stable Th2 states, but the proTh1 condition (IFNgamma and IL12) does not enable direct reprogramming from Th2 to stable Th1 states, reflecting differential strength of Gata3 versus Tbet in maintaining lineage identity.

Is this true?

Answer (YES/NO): NO